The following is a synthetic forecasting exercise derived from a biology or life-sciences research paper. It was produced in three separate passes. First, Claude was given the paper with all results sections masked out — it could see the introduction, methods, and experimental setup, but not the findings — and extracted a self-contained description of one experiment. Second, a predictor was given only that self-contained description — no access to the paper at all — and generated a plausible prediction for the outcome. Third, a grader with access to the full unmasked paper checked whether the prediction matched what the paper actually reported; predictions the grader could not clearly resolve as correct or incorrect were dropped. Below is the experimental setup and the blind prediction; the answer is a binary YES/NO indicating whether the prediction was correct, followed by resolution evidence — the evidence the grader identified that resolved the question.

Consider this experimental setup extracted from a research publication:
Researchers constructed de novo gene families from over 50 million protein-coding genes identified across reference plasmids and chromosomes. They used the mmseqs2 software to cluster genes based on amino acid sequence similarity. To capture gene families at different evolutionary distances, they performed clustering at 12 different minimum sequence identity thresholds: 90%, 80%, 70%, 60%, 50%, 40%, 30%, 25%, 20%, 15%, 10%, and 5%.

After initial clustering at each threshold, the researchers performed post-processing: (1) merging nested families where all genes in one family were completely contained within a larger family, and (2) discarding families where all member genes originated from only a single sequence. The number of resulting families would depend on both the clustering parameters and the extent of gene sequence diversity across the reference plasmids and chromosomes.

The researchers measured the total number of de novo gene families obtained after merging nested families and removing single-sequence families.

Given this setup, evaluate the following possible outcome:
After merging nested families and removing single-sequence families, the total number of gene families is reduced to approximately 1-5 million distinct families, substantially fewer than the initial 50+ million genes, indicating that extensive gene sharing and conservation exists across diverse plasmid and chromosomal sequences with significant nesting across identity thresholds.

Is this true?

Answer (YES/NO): YES